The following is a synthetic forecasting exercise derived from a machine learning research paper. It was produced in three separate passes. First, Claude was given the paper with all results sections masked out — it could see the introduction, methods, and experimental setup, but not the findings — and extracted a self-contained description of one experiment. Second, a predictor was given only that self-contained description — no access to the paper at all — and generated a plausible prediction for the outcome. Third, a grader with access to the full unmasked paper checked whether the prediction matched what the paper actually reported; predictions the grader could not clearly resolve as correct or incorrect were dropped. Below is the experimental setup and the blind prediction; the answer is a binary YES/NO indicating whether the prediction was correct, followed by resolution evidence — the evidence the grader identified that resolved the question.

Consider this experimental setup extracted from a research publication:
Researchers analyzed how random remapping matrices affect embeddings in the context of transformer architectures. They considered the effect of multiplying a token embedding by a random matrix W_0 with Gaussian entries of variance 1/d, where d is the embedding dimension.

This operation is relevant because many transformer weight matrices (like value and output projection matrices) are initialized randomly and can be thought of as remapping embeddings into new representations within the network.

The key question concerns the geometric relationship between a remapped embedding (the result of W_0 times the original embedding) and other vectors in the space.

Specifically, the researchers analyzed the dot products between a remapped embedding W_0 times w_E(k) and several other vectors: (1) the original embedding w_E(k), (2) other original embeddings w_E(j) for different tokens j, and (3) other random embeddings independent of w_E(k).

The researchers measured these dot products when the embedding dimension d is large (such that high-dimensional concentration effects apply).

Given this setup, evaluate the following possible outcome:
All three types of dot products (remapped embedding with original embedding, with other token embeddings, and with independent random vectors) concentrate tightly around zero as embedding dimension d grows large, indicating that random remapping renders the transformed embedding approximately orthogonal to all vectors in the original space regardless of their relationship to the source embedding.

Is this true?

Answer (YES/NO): YES